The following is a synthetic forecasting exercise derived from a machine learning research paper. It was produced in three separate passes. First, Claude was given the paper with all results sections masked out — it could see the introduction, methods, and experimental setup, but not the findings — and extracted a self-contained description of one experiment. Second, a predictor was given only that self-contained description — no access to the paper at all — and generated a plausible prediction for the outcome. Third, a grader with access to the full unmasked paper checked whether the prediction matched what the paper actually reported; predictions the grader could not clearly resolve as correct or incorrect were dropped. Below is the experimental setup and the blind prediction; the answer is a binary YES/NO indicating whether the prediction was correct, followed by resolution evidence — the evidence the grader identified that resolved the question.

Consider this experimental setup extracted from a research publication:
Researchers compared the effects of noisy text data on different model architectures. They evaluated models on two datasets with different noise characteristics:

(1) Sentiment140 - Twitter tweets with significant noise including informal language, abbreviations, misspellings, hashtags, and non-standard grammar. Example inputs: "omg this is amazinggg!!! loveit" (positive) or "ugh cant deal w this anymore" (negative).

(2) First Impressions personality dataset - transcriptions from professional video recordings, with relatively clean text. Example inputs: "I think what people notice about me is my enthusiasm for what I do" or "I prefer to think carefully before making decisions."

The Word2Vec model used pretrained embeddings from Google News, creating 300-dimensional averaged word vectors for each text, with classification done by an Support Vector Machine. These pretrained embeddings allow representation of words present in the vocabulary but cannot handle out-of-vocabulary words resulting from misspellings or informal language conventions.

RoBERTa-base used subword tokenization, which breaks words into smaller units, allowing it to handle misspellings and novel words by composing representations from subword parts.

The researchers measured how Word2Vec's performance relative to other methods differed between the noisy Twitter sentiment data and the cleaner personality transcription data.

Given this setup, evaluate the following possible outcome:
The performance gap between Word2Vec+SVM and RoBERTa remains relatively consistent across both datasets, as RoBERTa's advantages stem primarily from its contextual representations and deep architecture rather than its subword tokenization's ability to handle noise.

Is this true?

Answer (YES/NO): NO